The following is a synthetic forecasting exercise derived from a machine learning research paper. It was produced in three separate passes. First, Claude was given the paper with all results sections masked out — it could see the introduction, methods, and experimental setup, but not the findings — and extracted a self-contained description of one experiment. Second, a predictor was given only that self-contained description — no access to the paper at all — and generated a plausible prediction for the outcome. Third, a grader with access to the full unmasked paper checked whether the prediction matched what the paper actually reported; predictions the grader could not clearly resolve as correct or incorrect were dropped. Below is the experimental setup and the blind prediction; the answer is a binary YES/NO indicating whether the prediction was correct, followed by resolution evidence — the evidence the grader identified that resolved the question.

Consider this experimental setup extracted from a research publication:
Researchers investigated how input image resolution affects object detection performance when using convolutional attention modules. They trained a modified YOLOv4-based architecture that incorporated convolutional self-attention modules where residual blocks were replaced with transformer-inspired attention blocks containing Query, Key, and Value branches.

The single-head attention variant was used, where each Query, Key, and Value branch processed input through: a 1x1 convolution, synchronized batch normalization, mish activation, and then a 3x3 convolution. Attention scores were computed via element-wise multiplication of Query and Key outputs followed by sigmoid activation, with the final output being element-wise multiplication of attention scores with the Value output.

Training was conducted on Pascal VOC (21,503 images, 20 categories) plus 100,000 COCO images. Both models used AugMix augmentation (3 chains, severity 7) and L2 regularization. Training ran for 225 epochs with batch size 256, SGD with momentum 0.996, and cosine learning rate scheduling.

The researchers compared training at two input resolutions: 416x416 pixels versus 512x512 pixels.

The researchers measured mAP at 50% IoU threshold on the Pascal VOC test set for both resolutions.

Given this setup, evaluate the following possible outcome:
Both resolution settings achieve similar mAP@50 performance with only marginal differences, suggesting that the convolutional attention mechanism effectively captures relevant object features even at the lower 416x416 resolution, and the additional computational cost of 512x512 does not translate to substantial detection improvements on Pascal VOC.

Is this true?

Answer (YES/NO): NO